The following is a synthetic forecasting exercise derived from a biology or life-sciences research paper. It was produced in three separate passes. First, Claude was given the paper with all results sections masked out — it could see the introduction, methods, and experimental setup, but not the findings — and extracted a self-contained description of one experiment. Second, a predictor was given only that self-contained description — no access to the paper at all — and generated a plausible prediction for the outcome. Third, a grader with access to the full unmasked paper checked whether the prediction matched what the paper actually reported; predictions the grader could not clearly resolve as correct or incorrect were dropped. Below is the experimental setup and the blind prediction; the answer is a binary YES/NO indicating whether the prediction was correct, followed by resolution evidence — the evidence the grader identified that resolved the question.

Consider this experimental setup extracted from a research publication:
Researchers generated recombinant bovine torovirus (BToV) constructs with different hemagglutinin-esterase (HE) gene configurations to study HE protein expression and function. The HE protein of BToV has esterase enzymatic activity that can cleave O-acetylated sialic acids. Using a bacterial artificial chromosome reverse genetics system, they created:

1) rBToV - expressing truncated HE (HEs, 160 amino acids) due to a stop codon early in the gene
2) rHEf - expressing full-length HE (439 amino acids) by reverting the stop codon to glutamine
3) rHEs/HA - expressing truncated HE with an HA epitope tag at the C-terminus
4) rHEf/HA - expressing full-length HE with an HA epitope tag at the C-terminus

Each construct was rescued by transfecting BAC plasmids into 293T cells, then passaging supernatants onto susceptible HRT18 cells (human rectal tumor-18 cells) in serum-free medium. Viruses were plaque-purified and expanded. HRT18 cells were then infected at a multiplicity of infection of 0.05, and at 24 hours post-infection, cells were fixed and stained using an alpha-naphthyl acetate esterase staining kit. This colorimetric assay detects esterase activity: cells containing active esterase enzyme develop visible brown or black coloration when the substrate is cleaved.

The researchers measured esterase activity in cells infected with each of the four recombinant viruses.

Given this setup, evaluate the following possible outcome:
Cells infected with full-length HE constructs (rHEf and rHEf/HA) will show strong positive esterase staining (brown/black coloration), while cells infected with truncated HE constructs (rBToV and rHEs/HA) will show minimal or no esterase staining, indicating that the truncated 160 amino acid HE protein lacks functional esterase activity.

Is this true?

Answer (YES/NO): YES